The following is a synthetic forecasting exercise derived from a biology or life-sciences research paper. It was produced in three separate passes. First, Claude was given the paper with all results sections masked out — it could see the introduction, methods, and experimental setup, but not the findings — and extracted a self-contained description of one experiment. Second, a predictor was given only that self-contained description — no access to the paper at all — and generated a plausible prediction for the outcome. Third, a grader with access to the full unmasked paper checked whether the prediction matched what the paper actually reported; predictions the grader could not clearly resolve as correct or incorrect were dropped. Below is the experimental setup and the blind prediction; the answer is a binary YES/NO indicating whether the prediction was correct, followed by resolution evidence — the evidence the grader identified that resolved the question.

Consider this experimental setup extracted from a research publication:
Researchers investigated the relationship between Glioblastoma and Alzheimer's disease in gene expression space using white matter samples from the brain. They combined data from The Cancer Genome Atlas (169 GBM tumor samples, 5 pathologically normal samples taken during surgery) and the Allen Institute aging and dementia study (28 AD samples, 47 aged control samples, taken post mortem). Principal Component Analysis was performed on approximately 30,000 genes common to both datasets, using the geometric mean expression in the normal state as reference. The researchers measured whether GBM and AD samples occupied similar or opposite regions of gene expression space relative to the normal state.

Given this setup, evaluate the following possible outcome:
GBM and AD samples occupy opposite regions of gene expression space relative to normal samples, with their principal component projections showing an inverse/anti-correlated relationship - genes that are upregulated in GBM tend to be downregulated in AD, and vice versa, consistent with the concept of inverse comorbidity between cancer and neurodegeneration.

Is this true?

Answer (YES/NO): YES